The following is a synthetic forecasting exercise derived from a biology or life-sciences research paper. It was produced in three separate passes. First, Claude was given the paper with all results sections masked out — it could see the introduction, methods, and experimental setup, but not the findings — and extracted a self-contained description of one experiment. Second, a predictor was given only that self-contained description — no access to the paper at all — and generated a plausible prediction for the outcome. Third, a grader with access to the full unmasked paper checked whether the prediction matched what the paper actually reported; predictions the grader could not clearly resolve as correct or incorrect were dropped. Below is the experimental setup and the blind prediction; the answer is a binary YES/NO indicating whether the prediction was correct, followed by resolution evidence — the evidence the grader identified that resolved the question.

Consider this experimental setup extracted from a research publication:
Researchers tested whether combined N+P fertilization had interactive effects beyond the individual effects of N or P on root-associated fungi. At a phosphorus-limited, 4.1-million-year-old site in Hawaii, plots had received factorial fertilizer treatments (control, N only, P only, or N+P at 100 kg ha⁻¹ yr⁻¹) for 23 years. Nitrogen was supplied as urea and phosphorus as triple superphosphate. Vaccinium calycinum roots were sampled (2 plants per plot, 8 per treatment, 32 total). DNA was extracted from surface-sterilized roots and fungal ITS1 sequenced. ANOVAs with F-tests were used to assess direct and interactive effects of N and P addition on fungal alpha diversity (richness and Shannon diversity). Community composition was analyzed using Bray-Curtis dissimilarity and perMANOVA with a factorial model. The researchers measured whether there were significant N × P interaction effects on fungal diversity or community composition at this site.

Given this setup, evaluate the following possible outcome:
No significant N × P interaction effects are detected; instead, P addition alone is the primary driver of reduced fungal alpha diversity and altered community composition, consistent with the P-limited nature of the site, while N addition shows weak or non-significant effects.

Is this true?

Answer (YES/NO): NO